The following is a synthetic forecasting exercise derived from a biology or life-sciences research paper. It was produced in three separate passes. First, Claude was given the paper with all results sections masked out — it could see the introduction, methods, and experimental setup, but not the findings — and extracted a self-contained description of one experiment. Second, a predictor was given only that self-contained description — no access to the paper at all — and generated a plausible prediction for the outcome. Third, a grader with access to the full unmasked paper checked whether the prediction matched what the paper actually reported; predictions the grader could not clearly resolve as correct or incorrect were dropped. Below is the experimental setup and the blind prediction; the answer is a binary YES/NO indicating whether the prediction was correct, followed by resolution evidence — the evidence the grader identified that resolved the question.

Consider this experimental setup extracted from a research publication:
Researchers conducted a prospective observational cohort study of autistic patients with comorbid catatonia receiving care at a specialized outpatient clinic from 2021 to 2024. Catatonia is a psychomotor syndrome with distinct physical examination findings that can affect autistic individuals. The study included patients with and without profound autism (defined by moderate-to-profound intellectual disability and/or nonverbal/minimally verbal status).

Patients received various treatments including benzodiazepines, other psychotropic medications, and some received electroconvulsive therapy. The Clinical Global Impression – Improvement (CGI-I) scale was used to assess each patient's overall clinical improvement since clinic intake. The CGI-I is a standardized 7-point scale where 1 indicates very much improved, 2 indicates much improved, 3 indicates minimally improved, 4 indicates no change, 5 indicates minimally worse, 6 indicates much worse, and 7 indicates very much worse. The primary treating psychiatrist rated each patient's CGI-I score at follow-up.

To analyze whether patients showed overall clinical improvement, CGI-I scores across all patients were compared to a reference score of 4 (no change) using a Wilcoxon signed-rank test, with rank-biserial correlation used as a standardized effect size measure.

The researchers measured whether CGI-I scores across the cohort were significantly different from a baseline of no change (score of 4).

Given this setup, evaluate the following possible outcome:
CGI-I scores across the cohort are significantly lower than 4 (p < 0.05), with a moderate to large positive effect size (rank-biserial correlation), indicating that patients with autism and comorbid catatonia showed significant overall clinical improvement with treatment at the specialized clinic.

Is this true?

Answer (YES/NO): NO